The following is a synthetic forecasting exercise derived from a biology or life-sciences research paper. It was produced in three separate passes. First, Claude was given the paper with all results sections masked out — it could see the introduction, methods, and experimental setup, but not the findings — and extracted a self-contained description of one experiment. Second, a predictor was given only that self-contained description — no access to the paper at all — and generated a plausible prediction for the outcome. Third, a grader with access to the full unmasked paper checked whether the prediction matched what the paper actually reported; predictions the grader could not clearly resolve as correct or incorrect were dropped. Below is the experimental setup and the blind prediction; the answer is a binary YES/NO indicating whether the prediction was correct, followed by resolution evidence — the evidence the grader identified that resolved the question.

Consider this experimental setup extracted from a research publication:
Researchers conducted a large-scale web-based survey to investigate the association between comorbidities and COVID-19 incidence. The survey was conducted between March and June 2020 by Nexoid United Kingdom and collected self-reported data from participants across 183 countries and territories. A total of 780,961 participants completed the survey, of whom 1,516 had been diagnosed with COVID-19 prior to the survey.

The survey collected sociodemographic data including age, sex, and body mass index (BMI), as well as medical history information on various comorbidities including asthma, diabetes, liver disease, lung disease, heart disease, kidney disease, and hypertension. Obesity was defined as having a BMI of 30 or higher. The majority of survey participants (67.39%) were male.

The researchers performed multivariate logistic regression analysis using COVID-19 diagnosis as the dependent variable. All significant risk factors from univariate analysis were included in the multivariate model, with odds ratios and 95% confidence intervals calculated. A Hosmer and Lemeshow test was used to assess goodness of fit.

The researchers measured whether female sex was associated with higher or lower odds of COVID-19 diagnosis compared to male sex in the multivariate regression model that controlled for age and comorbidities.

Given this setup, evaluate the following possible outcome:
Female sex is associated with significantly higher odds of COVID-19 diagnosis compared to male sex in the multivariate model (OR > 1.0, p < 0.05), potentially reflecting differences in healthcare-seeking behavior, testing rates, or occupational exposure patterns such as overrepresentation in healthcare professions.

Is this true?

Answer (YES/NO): YES